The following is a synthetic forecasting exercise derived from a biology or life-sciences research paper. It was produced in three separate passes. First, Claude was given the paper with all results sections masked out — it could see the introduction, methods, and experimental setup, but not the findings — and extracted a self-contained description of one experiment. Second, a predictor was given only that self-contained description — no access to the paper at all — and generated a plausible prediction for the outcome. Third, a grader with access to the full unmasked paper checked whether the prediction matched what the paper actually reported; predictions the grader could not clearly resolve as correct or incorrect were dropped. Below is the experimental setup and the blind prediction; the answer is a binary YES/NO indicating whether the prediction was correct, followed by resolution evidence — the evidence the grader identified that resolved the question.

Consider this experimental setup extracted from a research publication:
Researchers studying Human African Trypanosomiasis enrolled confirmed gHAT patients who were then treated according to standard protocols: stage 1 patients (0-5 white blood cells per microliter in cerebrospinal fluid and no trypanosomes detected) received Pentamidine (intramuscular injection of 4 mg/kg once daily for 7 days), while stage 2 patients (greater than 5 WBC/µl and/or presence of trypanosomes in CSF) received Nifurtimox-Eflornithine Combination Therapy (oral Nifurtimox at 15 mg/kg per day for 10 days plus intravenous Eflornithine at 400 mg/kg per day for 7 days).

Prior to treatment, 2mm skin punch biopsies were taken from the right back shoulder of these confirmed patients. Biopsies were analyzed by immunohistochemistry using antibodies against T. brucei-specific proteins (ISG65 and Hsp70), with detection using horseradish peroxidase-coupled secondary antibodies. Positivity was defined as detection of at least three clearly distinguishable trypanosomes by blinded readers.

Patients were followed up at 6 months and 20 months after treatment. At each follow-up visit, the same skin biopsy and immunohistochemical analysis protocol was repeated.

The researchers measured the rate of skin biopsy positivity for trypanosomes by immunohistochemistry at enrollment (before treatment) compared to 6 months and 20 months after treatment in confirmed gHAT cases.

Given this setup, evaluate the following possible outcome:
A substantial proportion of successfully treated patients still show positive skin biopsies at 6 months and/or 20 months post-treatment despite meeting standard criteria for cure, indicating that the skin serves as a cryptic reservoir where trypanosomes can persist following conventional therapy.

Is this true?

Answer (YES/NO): NO